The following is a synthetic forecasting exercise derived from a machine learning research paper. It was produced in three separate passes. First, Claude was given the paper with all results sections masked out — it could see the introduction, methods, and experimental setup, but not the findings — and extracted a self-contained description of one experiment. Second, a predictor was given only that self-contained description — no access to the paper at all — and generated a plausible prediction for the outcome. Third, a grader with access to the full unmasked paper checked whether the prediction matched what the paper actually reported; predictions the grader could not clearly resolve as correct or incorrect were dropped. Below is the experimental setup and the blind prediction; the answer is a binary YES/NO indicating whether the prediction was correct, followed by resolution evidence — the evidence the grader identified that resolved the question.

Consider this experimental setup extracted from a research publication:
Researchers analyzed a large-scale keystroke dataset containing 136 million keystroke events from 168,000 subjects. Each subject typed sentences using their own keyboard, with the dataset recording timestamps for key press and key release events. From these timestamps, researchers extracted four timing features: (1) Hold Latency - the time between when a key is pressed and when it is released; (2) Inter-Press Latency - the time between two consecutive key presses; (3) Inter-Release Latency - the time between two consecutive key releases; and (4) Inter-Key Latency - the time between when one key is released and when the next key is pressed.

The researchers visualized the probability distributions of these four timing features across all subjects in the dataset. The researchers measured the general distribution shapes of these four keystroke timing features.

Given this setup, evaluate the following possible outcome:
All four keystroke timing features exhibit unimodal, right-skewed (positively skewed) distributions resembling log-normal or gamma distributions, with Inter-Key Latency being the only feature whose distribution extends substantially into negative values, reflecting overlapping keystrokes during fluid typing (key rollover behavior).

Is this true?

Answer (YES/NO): NO